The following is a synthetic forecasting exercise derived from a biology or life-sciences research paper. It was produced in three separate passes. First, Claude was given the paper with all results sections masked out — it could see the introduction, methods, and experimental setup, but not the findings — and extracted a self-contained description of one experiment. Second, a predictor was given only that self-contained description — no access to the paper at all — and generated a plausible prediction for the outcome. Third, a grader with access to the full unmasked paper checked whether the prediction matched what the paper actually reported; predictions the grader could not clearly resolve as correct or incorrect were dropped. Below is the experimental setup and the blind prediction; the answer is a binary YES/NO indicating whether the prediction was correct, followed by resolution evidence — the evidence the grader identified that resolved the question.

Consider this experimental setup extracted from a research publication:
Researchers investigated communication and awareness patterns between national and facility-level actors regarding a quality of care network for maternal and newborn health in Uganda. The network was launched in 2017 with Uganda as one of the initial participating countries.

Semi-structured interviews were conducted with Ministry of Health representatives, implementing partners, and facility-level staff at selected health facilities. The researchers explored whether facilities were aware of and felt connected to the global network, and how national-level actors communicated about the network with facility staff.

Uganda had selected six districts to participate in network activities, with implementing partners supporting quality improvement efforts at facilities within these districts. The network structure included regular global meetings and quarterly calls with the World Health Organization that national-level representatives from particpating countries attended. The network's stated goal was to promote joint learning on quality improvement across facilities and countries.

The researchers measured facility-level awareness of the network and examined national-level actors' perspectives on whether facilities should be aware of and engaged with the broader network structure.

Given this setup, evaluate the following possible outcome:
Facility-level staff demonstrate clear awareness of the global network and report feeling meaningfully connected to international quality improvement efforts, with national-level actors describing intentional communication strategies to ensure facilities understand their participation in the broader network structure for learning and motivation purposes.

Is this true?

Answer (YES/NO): NO